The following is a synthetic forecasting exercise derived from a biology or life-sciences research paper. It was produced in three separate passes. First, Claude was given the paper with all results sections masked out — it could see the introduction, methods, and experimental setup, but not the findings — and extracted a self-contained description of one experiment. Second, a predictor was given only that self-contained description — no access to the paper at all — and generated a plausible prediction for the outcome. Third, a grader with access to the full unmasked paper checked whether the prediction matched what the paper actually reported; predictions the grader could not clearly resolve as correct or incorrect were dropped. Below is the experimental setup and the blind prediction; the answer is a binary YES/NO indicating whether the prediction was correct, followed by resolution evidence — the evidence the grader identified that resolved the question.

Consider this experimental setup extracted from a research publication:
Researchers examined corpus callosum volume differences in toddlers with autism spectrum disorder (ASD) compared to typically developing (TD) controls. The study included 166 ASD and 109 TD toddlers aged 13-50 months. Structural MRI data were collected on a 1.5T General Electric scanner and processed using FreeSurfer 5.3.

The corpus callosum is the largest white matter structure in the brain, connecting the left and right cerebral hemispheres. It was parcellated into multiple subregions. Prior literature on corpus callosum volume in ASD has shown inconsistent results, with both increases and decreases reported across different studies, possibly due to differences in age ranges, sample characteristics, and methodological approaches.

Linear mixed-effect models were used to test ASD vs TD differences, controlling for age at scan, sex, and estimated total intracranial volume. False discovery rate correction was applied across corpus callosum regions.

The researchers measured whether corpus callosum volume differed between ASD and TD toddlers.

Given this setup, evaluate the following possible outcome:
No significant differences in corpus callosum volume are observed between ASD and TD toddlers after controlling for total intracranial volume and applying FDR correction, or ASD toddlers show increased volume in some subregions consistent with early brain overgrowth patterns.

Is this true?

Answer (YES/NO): YES